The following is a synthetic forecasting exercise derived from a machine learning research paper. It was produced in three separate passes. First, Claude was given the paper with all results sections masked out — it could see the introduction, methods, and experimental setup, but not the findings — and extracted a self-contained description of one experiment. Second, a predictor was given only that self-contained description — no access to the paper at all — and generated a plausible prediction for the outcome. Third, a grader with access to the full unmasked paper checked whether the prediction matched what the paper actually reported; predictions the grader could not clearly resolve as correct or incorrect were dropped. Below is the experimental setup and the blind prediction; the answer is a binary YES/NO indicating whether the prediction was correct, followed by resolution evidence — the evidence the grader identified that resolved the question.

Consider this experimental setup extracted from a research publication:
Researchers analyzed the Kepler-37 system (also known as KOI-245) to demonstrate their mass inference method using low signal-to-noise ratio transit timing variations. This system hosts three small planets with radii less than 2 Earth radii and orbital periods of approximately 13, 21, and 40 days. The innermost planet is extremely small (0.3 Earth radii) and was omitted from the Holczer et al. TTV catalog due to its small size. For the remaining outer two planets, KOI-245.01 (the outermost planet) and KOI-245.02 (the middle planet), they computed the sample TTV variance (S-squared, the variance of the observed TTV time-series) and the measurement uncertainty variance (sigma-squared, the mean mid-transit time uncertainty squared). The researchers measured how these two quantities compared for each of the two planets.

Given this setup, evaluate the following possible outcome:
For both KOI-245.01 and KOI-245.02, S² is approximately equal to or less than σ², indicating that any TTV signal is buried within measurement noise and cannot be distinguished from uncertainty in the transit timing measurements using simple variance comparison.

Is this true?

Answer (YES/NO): NO